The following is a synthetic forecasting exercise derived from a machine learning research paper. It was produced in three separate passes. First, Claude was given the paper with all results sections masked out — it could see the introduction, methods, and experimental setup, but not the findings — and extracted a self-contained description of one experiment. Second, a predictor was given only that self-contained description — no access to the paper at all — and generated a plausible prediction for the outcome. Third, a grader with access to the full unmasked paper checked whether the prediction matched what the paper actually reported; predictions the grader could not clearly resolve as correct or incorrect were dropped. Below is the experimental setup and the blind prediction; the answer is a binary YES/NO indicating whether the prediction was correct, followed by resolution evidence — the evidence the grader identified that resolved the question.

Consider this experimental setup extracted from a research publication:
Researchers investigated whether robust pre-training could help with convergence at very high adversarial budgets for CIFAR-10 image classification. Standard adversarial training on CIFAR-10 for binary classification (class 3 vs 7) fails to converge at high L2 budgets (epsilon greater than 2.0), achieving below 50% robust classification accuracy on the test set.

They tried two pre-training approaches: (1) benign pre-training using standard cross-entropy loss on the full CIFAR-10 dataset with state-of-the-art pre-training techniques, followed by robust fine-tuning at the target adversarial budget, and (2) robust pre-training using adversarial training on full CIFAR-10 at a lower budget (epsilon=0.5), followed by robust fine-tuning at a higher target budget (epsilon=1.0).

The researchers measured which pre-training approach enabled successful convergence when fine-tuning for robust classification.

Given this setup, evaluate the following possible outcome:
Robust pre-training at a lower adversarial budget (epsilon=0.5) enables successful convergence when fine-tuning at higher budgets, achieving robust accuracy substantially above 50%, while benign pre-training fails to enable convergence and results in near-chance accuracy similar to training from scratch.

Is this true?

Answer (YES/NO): NO